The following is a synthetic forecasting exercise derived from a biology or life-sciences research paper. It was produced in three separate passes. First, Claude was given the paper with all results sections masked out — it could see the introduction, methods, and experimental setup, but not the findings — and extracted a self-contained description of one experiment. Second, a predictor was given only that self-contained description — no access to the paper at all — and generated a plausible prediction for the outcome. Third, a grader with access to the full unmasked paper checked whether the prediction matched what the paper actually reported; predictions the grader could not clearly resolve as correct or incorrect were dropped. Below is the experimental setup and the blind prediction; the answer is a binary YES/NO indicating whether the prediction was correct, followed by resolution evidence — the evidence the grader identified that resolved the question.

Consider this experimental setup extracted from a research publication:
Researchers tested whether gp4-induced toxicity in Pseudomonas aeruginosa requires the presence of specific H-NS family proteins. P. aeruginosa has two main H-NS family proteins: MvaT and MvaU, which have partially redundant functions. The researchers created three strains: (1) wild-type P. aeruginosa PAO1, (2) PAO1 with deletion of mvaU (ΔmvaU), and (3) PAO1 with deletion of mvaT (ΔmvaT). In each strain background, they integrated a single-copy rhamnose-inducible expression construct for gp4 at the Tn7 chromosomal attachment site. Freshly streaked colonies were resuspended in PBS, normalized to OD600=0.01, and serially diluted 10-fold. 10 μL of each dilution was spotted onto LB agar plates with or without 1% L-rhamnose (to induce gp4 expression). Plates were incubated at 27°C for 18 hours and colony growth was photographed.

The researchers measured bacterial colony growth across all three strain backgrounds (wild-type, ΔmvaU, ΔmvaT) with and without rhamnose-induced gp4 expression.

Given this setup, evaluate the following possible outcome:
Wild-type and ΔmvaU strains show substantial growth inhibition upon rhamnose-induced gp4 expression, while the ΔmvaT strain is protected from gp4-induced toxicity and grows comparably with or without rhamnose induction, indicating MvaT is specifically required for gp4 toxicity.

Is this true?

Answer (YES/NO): YES